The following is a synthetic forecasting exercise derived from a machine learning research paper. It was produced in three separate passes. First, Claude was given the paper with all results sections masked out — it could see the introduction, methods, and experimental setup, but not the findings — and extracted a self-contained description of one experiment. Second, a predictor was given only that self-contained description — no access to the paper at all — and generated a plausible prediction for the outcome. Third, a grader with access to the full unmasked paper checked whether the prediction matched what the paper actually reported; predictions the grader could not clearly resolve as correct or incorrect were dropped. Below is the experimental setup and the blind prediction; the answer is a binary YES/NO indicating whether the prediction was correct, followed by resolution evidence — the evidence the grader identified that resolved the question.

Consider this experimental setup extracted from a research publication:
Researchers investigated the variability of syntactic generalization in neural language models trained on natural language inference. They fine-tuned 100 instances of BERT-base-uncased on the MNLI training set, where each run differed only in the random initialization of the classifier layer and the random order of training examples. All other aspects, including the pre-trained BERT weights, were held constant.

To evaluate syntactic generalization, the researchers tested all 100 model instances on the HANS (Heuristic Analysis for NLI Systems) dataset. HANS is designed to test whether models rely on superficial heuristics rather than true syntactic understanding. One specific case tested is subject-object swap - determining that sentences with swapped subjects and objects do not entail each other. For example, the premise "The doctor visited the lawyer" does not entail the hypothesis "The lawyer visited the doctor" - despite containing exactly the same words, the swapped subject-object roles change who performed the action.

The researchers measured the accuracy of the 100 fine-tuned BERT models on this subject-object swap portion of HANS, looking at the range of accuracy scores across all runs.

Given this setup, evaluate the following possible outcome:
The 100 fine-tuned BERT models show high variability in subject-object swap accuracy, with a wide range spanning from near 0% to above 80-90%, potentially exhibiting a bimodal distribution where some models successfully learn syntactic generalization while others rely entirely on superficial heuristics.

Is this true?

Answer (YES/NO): NO